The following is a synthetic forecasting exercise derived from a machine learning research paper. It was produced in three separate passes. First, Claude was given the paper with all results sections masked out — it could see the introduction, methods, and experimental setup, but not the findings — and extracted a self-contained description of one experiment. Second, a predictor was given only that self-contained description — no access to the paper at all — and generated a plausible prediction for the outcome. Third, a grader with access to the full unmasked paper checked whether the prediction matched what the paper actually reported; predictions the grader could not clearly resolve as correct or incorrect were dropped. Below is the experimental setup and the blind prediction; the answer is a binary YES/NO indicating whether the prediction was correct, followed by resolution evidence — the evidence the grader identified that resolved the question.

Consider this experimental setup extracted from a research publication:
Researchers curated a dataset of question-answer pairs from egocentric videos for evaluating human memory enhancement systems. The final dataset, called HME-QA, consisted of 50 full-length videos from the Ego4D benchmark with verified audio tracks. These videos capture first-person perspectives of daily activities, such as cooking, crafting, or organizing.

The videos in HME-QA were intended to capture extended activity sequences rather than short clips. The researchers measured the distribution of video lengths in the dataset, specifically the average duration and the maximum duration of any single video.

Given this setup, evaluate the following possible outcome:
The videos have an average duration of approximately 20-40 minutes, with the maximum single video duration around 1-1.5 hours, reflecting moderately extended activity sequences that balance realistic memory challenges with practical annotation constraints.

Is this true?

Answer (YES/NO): NO